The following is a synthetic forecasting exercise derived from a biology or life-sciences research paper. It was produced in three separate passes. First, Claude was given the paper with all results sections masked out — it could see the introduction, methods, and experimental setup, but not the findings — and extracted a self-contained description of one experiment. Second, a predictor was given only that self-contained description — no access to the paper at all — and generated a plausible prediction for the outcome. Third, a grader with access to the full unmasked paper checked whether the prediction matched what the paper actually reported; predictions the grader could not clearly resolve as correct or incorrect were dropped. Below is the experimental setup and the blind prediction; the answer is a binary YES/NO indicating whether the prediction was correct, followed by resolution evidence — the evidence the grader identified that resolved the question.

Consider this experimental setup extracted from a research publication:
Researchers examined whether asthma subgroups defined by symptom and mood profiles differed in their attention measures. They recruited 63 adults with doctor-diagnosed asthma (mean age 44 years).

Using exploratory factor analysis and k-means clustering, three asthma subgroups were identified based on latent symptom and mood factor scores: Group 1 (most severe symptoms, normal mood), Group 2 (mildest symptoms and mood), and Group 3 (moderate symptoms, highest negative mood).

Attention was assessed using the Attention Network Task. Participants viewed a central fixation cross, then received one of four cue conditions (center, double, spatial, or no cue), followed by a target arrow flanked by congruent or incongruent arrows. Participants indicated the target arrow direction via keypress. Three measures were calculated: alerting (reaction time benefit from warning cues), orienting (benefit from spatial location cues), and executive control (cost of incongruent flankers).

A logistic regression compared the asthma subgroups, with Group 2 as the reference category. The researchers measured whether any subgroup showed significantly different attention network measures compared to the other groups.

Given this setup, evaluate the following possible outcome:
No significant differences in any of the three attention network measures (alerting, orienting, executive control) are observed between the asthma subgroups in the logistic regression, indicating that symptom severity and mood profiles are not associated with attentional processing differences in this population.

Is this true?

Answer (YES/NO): NO